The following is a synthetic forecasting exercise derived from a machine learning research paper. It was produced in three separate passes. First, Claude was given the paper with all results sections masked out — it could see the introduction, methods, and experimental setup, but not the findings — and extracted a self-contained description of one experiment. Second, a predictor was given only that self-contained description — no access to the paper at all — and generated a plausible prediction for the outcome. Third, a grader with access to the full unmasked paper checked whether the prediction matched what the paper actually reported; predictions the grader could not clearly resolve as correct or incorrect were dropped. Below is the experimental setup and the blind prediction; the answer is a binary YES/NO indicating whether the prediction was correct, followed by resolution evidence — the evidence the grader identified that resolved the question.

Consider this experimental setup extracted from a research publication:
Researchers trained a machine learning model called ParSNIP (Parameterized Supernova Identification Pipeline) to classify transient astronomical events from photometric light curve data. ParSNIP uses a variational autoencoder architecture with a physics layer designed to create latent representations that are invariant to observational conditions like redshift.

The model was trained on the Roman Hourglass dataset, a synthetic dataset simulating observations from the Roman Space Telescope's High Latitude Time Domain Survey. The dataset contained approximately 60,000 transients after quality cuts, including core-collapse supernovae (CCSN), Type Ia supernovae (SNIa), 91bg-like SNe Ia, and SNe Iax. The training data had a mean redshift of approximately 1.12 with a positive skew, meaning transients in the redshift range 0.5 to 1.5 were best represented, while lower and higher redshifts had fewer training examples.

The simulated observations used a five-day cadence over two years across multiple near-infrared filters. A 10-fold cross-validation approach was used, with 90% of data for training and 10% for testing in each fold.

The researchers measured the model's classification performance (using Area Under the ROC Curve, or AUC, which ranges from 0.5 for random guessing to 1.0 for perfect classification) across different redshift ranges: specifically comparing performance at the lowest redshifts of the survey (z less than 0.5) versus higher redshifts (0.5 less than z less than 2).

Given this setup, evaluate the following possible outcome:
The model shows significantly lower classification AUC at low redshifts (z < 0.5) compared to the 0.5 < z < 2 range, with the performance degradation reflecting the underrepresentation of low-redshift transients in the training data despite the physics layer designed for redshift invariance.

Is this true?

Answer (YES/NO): YES